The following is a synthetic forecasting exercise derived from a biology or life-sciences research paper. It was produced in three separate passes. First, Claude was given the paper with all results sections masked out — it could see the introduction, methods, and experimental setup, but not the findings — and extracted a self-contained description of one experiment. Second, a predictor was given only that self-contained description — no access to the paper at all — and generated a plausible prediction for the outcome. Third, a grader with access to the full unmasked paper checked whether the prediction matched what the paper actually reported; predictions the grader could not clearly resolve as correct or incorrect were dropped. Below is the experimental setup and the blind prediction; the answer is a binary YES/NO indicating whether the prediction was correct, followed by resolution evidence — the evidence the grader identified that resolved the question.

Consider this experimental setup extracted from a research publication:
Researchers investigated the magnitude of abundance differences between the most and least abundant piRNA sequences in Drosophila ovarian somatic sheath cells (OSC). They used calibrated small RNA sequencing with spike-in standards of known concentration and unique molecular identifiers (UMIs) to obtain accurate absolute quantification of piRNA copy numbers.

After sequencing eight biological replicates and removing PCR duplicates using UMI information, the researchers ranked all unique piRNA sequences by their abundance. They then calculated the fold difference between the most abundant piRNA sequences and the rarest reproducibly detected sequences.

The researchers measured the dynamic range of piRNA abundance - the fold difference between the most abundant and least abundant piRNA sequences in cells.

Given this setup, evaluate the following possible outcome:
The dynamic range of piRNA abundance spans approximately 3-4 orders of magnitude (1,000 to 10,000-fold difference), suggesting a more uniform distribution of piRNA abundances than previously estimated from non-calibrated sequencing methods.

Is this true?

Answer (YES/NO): YES